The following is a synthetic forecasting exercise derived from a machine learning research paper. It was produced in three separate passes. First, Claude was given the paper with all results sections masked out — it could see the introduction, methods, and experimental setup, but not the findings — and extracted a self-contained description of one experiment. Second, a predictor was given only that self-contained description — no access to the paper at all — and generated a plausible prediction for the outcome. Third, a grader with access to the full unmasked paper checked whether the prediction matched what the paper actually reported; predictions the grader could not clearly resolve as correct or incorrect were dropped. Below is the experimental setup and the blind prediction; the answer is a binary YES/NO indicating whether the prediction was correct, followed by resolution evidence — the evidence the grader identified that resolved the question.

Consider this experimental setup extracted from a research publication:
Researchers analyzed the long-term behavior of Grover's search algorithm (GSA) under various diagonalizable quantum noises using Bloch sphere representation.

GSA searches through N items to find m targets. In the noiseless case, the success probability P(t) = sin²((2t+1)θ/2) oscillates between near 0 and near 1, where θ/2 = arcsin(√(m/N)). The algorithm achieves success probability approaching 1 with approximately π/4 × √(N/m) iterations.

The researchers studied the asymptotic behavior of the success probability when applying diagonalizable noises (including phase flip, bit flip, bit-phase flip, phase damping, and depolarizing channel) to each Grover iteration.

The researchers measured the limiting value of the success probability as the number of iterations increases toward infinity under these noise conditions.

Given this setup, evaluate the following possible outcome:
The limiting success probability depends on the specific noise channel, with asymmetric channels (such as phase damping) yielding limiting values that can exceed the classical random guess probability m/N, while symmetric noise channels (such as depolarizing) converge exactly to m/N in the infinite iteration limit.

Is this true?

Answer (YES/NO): NO